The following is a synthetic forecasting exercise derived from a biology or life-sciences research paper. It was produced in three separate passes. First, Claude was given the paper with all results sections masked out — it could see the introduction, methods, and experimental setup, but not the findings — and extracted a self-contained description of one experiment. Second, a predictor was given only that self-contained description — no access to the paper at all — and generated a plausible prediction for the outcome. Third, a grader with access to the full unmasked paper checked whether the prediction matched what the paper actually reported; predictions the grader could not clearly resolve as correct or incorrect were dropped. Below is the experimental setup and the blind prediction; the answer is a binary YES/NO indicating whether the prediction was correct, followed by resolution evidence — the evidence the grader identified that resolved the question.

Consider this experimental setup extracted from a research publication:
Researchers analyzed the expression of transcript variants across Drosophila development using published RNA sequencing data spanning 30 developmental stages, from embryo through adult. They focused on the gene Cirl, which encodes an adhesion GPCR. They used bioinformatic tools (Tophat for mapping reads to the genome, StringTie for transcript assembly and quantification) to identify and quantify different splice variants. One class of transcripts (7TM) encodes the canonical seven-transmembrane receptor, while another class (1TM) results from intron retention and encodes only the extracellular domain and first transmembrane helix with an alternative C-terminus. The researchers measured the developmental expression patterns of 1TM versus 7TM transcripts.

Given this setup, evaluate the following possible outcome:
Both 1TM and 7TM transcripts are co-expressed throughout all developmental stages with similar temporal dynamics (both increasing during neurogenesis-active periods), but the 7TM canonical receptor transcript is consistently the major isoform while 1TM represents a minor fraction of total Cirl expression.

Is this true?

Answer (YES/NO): YES